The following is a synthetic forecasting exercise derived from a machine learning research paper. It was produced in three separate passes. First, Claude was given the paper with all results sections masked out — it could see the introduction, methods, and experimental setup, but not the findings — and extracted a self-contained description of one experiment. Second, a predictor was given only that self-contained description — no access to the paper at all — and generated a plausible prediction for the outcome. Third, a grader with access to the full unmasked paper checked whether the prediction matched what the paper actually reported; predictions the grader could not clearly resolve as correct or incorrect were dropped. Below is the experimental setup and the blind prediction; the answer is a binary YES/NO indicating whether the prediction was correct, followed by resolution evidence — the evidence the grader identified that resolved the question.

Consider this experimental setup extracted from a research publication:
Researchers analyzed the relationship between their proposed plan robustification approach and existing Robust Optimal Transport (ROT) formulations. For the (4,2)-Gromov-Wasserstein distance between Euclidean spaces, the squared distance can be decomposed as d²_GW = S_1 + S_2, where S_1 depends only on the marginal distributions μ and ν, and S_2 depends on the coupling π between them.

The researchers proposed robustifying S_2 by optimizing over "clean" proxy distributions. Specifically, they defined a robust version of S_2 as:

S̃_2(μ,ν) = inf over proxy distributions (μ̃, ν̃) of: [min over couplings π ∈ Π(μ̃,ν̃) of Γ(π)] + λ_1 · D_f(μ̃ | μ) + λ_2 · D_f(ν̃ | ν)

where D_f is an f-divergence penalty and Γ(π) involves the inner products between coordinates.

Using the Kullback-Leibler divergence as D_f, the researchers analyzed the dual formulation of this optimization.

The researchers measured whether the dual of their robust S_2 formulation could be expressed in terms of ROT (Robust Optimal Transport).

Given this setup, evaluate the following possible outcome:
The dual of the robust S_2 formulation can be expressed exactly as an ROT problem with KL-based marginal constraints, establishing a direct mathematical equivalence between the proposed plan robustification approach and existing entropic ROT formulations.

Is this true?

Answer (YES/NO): NO